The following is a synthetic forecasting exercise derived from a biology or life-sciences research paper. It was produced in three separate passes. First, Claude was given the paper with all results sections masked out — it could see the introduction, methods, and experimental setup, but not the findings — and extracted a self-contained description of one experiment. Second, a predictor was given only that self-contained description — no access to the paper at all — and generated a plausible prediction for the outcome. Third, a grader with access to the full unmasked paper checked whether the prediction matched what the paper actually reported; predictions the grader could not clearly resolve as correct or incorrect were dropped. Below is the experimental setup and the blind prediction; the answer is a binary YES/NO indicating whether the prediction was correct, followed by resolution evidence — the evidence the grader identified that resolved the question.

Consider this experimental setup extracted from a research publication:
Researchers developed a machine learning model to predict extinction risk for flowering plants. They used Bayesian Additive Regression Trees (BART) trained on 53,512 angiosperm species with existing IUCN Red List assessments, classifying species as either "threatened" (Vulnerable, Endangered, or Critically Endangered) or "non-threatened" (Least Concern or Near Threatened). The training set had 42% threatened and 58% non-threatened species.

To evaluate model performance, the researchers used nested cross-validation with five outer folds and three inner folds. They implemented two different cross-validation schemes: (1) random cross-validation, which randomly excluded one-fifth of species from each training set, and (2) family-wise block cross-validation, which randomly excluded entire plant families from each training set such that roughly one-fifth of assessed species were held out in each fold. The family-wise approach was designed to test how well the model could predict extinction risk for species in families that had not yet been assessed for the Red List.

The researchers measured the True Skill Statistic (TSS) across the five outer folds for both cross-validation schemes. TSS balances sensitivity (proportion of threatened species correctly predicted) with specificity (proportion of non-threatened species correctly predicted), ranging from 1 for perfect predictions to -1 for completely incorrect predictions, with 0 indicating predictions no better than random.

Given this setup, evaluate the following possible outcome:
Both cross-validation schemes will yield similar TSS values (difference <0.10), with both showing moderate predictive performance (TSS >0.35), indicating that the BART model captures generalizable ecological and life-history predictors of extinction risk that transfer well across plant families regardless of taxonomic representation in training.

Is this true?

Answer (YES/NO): YES